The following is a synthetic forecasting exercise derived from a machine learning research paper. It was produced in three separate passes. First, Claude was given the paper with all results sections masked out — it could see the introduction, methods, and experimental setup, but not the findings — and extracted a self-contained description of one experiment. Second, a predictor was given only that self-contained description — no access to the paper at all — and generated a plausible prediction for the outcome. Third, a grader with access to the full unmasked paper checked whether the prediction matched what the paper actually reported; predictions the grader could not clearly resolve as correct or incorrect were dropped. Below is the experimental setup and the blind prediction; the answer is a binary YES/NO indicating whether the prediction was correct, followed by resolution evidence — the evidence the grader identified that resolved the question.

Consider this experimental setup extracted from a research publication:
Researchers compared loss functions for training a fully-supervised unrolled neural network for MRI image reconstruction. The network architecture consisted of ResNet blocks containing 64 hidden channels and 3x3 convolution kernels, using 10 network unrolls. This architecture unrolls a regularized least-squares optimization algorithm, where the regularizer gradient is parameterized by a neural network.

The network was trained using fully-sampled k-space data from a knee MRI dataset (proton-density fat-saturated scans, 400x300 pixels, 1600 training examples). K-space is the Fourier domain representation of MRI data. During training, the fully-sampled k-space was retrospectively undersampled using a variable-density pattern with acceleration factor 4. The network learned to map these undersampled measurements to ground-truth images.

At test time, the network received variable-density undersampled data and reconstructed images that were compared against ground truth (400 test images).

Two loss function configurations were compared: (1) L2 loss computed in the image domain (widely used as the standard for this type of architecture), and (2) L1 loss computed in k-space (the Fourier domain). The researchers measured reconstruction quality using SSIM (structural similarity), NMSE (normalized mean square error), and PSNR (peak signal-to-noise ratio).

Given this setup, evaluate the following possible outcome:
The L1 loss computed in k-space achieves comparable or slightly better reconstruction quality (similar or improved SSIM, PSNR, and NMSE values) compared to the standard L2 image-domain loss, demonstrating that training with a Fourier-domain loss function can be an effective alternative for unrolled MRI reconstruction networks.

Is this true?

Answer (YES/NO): YES